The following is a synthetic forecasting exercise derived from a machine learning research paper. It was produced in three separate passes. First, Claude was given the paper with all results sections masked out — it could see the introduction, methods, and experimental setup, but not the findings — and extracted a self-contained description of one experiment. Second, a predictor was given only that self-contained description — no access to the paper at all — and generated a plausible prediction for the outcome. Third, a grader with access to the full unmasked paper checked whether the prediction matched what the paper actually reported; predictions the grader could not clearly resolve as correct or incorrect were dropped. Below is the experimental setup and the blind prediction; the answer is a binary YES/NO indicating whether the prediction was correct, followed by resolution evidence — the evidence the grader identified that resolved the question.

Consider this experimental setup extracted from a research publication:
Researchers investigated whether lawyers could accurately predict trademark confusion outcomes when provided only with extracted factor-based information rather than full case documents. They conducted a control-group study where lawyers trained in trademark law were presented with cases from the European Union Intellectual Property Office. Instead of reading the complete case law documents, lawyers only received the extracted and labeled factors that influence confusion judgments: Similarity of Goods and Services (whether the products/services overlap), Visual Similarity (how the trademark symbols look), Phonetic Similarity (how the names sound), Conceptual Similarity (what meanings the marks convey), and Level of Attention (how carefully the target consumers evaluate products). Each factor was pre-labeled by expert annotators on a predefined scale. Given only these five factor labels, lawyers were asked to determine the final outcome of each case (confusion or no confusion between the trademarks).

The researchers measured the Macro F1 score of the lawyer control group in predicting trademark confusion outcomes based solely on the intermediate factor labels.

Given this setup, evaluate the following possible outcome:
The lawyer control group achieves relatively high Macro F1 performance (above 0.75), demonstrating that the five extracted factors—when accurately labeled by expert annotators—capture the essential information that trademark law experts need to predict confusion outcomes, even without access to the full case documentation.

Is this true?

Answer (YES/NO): YES